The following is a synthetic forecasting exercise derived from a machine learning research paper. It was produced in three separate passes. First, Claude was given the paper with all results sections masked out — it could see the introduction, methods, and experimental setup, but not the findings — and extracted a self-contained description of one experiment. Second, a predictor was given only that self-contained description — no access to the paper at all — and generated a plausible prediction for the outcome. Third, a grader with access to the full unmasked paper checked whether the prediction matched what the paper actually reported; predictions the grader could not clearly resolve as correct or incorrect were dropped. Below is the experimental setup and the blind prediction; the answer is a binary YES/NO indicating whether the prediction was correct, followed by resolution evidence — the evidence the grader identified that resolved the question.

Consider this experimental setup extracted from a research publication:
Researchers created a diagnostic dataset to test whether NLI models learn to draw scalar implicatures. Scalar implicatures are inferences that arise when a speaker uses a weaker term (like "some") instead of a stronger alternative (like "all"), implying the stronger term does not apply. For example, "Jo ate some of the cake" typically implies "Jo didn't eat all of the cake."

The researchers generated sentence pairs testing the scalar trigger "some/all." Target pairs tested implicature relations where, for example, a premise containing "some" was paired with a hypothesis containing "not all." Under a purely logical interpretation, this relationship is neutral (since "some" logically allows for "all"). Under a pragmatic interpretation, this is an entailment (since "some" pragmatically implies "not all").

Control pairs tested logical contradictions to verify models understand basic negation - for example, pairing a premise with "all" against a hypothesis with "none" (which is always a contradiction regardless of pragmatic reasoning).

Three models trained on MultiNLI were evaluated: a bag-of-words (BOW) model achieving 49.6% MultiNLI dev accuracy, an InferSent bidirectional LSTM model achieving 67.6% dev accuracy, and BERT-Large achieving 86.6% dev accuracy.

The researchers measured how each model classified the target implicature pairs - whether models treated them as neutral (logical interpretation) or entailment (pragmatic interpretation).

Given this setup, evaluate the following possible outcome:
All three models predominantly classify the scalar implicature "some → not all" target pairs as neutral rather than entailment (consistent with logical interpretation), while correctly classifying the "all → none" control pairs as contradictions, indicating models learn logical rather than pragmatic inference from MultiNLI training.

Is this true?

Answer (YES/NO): NO